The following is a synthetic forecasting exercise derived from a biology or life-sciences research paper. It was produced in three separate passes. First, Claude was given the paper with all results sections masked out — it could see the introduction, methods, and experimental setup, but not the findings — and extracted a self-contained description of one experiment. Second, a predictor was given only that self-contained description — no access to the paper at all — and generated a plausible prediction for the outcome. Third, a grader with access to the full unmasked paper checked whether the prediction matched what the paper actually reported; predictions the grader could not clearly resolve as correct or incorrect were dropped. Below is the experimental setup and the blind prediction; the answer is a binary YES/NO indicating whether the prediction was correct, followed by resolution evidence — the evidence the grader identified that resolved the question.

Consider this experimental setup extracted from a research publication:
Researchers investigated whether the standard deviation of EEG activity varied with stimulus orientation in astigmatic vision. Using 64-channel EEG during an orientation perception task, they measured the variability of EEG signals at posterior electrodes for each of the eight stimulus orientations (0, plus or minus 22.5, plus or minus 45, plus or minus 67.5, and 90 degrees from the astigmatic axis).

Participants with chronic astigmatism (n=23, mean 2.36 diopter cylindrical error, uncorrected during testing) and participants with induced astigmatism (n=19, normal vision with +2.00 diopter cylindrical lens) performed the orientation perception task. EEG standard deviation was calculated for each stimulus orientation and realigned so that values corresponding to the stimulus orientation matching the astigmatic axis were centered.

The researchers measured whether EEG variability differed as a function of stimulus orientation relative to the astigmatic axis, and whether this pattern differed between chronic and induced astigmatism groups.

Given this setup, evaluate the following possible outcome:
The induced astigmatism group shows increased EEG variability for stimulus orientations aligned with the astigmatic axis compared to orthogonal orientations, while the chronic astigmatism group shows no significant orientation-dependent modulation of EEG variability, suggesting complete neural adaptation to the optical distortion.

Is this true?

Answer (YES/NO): NO